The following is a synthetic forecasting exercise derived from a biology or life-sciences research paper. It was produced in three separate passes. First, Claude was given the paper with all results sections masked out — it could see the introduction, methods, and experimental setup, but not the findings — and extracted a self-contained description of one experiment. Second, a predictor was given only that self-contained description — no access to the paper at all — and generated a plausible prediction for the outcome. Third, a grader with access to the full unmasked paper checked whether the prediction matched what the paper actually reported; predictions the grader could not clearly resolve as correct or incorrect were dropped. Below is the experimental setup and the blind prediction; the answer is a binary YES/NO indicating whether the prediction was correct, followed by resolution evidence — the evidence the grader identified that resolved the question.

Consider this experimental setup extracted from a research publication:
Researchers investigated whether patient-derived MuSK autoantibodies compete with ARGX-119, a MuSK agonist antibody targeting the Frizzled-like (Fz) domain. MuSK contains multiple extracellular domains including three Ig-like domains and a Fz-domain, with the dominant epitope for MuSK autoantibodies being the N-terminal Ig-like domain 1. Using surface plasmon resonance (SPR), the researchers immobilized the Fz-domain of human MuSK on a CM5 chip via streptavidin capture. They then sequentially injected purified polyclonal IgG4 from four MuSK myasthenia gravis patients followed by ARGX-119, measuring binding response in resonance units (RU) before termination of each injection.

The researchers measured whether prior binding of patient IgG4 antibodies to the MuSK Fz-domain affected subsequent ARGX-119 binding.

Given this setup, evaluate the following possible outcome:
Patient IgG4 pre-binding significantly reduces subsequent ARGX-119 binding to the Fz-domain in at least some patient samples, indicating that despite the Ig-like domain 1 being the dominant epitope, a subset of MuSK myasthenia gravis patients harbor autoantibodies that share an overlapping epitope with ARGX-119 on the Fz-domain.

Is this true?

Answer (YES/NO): NO